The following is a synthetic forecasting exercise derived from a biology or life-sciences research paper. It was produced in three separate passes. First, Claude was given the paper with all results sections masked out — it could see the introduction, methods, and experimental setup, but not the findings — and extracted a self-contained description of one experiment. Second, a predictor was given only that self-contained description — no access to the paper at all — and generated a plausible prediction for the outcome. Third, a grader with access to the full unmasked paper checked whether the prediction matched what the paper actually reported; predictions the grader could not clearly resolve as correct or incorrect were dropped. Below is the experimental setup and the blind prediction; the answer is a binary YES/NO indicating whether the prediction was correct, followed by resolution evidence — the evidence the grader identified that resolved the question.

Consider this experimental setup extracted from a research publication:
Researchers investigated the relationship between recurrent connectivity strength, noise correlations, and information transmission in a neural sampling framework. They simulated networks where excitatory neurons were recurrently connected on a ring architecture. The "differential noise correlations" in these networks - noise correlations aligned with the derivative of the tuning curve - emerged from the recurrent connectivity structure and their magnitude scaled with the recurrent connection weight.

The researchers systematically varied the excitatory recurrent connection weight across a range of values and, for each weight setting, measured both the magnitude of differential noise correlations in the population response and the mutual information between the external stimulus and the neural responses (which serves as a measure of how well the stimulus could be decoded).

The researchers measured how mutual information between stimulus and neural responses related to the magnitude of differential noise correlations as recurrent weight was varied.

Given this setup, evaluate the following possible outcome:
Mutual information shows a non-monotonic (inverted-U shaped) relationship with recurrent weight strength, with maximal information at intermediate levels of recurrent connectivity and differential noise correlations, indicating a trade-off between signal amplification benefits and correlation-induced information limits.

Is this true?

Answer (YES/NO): YES